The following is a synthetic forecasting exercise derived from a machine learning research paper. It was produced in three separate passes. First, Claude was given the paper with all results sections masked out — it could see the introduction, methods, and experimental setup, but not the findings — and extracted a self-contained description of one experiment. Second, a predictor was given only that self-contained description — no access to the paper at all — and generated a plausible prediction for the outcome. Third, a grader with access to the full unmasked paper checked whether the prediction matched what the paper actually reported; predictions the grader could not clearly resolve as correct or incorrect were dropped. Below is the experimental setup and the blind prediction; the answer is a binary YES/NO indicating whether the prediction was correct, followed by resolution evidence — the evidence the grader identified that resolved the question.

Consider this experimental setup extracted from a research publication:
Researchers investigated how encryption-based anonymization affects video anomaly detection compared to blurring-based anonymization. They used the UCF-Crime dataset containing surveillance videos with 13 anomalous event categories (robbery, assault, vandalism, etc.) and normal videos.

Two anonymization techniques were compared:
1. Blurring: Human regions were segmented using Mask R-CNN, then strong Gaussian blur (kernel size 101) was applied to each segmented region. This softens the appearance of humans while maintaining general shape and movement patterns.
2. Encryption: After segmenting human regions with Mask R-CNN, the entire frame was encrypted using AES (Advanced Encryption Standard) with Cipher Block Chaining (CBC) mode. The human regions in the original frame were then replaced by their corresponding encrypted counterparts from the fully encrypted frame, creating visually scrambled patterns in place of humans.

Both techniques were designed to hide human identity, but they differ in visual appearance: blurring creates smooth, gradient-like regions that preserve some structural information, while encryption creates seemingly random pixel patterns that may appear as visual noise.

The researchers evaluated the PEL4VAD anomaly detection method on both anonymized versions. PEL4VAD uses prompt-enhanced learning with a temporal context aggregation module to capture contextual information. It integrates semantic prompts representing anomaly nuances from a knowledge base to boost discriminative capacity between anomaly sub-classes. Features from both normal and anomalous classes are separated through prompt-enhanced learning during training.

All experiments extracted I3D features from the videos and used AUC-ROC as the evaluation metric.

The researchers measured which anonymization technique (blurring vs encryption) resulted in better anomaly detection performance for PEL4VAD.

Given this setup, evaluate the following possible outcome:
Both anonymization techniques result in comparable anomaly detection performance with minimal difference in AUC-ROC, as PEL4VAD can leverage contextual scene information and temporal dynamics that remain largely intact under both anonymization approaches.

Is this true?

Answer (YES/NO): NO